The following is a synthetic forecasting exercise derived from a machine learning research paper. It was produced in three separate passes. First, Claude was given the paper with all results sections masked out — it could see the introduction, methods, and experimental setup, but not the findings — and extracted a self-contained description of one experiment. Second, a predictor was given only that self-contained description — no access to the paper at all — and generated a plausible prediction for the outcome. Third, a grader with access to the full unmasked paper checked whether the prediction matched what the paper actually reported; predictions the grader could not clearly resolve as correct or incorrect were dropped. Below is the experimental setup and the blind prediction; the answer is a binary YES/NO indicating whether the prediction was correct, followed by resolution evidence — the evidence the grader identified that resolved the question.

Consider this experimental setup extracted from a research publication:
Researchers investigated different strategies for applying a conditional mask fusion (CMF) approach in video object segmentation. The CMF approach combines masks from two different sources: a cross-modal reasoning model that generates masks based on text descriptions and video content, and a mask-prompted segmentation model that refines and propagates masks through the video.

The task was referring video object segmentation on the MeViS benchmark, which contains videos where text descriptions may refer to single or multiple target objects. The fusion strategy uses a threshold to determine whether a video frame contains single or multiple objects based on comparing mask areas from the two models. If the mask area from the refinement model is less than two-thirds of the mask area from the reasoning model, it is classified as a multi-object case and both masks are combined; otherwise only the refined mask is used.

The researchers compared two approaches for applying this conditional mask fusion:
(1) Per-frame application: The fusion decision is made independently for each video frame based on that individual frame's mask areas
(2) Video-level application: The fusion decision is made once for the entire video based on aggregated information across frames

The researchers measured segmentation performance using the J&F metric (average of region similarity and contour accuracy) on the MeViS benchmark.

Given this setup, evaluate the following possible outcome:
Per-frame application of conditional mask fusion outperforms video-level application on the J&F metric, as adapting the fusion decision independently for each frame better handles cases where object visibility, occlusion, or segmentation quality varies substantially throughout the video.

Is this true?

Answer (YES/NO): YES